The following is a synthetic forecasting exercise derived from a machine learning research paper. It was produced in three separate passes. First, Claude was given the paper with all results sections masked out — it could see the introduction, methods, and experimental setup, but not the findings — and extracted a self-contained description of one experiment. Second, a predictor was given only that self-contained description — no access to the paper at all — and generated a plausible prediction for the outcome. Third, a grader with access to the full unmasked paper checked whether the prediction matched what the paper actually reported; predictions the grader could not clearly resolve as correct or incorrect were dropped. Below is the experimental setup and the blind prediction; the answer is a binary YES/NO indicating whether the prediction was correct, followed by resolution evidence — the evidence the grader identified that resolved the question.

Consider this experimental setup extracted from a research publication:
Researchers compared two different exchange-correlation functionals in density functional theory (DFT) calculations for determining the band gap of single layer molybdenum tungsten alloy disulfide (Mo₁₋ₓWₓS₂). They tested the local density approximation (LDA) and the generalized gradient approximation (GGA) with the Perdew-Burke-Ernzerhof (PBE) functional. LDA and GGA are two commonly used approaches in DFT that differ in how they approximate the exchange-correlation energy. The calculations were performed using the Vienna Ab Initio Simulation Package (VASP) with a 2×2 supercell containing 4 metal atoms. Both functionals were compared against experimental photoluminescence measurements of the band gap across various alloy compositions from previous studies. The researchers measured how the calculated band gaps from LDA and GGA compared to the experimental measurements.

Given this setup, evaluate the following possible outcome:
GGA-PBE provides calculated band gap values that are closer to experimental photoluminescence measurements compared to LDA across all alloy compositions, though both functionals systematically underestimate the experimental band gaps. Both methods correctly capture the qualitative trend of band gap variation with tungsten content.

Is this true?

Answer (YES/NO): NO